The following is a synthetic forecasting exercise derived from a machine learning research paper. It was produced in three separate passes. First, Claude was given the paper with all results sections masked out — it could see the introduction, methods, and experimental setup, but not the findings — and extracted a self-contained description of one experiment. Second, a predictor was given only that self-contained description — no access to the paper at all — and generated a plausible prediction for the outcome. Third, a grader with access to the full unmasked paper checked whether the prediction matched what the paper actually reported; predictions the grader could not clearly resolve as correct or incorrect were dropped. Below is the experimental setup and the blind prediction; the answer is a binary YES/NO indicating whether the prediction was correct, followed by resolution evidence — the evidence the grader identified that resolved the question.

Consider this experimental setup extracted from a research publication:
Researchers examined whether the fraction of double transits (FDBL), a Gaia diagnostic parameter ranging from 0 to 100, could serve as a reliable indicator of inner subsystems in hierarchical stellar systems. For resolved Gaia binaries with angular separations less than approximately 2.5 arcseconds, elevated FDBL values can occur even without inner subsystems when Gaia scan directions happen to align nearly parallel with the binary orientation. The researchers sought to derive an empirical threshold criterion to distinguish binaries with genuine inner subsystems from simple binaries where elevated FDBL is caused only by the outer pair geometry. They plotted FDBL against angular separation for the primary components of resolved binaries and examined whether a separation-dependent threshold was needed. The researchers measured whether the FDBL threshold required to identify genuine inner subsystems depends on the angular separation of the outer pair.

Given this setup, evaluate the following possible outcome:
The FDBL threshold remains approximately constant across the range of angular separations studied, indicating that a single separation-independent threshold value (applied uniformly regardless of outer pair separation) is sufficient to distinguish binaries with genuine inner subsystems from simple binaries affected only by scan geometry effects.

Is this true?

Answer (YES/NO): NO